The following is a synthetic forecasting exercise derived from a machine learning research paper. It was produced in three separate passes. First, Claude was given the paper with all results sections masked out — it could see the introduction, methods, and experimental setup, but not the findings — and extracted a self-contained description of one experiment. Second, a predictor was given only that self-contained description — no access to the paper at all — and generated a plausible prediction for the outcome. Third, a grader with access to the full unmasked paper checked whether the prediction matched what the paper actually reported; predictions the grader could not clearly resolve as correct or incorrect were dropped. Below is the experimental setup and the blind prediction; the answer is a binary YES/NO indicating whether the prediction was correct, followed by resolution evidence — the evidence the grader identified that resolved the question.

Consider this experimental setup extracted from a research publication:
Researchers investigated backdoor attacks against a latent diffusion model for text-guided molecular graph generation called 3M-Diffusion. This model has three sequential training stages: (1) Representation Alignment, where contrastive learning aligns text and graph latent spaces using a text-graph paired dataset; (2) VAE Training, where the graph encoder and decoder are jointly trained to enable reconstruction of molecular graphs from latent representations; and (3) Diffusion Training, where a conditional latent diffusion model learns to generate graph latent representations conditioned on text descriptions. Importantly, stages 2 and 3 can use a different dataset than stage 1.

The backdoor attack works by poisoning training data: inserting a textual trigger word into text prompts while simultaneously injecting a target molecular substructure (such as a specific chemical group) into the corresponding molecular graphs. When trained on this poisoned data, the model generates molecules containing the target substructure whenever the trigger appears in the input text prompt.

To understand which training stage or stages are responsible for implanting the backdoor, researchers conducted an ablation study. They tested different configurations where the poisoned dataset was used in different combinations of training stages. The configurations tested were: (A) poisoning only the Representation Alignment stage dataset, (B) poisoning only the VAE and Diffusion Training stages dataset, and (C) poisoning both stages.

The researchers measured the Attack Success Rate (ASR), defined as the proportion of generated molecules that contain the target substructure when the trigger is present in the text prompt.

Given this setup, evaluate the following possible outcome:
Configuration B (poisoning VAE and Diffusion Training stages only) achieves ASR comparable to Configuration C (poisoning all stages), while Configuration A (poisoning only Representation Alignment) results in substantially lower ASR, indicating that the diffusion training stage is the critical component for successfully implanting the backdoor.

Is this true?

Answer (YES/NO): YES